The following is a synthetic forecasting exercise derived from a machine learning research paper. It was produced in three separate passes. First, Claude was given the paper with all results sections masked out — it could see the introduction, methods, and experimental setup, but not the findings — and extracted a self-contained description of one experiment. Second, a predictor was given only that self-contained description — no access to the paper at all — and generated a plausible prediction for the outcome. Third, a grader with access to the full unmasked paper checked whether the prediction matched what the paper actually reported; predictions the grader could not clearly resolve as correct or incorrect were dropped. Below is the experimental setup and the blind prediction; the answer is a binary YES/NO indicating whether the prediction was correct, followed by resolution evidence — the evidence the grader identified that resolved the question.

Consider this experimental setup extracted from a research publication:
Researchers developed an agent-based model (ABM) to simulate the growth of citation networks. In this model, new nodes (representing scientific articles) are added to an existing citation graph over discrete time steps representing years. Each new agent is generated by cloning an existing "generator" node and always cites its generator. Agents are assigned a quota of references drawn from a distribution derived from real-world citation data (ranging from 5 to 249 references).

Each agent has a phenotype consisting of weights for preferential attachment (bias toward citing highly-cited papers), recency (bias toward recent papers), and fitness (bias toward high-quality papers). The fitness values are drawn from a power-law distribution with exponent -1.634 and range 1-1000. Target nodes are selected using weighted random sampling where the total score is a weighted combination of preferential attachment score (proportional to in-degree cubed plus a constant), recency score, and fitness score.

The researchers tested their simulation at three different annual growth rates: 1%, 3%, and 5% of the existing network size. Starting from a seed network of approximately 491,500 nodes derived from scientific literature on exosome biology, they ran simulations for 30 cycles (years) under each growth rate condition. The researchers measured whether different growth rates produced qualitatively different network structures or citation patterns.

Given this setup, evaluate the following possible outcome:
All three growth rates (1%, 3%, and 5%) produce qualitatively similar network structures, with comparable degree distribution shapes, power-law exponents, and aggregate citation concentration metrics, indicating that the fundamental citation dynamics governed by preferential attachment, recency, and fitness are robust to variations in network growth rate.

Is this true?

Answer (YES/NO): YES